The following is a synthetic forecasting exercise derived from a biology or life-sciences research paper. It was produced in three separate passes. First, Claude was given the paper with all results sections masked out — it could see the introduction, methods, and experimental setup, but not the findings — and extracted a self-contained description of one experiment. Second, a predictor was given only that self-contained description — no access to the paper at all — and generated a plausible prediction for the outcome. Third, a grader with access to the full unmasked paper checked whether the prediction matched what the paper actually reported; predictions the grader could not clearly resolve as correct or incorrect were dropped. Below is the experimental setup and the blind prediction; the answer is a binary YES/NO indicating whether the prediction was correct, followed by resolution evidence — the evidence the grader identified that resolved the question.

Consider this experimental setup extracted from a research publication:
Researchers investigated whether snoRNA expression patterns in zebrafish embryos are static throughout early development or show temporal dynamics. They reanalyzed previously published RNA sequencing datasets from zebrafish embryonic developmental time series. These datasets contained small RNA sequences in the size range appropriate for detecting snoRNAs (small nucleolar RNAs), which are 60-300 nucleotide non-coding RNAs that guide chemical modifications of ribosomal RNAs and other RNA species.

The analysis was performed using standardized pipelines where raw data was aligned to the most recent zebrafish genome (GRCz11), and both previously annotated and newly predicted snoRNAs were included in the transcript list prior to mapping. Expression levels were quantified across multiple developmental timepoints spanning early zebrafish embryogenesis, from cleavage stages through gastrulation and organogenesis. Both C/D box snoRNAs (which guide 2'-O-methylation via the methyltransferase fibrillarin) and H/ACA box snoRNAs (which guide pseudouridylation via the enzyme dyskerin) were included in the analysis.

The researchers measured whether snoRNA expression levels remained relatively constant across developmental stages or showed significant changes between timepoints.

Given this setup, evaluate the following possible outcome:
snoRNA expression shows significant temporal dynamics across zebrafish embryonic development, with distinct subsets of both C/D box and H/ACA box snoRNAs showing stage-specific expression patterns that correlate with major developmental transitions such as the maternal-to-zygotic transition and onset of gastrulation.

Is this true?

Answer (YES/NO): NO